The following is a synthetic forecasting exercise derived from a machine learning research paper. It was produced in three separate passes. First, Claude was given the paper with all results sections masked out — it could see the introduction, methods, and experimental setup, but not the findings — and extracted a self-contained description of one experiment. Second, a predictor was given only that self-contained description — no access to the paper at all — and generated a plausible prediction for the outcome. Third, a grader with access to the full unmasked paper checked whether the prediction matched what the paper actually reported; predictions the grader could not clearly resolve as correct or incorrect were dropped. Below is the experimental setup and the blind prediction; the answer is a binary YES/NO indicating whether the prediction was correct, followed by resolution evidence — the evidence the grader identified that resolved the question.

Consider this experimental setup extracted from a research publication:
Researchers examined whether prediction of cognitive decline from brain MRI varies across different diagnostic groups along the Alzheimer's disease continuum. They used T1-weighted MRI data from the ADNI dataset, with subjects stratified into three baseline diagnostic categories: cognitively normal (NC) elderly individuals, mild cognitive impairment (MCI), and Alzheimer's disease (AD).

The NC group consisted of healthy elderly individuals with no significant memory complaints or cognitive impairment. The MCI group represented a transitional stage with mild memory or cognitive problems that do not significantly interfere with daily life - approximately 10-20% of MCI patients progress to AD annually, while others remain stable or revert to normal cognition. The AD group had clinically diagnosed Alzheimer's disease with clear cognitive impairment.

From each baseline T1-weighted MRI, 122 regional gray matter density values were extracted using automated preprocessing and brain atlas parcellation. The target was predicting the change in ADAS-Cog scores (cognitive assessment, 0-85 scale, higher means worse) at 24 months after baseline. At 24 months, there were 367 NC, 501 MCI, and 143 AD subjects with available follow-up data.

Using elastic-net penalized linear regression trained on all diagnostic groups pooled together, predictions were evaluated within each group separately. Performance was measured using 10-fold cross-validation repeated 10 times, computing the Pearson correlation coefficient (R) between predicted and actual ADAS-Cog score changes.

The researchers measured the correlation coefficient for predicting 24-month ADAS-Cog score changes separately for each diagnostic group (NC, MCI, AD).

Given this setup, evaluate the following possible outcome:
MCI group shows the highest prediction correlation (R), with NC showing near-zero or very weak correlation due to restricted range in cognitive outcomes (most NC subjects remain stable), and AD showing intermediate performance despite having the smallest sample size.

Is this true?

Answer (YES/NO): NO